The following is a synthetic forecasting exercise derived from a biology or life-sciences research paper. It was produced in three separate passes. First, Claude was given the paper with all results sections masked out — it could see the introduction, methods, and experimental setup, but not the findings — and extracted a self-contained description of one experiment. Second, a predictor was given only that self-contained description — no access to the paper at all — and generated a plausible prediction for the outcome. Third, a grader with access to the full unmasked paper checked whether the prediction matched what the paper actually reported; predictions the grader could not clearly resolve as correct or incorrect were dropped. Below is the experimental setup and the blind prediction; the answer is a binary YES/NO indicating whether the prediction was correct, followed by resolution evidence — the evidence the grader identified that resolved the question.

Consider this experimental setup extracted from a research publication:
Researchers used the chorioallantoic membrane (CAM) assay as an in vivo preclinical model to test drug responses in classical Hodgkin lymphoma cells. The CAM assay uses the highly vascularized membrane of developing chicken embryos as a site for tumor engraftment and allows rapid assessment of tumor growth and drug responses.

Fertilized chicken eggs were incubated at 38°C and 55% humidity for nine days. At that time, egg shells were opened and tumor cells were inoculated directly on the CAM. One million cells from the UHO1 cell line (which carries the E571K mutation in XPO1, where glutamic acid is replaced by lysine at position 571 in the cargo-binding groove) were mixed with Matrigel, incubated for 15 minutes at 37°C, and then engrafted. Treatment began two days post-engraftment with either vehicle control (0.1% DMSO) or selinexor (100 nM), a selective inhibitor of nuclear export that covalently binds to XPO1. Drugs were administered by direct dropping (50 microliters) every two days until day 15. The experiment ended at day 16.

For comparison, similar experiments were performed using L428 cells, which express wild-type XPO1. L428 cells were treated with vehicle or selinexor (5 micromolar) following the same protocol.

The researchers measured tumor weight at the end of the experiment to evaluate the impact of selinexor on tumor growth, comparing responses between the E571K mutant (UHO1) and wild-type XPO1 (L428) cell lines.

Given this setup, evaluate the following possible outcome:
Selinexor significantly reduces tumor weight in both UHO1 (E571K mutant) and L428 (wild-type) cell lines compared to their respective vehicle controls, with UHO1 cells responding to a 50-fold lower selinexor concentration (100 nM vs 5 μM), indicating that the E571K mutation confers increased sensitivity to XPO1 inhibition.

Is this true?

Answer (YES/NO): YES